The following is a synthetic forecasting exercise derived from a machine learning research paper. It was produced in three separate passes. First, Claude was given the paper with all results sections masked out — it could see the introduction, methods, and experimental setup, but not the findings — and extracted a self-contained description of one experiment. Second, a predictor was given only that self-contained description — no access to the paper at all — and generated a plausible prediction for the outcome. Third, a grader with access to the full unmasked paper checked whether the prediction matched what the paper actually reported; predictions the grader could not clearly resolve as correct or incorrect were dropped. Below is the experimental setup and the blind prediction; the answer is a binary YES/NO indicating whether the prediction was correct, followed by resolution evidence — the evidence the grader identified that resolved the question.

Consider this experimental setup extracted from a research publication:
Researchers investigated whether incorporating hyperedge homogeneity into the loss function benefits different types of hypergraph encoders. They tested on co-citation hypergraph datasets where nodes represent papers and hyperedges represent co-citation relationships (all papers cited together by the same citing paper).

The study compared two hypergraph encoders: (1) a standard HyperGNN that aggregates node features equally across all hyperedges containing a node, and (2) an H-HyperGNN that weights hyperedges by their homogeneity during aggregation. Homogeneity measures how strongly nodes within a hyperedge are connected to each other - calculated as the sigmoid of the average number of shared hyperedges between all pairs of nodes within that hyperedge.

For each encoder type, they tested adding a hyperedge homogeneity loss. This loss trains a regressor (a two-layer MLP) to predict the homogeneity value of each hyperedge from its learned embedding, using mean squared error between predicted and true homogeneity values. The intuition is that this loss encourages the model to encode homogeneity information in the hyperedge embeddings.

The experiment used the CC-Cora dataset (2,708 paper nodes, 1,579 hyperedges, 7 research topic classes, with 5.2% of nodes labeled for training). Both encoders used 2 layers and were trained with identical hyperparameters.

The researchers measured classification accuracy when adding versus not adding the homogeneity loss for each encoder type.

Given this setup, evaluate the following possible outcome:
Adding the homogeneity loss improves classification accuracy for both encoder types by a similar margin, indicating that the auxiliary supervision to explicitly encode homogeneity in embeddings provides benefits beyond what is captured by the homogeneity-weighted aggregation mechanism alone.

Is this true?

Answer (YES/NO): NO